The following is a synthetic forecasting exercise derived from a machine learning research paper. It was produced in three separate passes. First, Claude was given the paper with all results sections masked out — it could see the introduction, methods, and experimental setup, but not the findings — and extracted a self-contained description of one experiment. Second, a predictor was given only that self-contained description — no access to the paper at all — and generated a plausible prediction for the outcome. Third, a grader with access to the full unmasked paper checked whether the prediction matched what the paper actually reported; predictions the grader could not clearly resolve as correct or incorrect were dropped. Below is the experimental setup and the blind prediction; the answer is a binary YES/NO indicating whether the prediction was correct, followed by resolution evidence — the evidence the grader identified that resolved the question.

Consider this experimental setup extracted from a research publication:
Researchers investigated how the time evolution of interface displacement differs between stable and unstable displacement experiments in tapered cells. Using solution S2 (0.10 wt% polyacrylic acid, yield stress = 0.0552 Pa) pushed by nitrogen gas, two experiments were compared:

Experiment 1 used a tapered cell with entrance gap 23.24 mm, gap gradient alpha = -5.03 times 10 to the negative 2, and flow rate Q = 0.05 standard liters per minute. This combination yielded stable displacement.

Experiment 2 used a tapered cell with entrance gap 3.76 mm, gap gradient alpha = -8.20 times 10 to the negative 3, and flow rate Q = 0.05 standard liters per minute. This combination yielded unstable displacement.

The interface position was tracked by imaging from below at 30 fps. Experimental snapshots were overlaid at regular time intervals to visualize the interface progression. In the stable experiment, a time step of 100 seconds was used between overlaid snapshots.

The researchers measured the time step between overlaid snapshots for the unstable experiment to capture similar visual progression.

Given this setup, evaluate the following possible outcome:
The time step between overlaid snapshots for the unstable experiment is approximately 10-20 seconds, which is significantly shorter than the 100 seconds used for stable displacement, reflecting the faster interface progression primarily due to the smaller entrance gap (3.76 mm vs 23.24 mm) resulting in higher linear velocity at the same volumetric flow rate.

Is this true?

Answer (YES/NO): YES